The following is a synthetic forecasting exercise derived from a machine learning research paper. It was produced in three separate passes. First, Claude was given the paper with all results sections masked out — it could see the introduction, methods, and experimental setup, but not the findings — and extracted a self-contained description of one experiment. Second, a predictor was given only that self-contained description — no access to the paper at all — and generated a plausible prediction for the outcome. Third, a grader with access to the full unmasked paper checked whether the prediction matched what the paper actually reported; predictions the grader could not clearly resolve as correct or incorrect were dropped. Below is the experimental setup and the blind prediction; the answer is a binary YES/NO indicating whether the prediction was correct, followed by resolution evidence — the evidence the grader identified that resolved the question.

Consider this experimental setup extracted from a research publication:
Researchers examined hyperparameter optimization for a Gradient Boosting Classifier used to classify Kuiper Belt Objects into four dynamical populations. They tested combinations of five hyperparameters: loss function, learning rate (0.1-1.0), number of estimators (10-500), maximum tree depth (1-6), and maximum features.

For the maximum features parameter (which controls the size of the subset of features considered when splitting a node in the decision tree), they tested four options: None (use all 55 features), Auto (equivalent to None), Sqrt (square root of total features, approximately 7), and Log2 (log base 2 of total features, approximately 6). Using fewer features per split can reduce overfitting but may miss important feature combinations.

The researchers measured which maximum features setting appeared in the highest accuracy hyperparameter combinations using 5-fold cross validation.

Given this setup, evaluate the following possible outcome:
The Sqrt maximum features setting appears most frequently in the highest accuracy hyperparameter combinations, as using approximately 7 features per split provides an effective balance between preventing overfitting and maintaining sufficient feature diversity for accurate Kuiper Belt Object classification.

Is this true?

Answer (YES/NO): NO